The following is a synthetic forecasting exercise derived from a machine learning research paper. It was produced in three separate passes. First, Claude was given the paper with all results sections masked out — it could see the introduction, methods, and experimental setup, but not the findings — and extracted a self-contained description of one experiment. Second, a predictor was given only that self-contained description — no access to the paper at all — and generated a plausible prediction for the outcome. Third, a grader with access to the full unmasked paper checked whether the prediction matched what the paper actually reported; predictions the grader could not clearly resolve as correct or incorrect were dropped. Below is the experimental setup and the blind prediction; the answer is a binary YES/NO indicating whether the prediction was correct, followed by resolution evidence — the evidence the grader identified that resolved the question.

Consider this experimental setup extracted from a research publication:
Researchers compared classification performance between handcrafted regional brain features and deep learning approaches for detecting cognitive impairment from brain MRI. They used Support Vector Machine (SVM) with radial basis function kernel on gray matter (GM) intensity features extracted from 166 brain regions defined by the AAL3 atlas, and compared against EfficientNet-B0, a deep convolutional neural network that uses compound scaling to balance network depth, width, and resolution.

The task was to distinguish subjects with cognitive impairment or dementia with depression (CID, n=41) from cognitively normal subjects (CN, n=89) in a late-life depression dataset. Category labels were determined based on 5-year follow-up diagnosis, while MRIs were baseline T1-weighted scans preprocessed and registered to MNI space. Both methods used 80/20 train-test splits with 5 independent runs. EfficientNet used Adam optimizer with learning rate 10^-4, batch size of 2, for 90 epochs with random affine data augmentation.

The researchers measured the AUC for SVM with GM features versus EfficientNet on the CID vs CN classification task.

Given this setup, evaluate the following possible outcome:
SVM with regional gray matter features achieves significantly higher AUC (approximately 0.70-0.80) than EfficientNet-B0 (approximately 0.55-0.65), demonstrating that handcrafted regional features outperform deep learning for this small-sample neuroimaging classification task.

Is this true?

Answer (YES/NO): NO